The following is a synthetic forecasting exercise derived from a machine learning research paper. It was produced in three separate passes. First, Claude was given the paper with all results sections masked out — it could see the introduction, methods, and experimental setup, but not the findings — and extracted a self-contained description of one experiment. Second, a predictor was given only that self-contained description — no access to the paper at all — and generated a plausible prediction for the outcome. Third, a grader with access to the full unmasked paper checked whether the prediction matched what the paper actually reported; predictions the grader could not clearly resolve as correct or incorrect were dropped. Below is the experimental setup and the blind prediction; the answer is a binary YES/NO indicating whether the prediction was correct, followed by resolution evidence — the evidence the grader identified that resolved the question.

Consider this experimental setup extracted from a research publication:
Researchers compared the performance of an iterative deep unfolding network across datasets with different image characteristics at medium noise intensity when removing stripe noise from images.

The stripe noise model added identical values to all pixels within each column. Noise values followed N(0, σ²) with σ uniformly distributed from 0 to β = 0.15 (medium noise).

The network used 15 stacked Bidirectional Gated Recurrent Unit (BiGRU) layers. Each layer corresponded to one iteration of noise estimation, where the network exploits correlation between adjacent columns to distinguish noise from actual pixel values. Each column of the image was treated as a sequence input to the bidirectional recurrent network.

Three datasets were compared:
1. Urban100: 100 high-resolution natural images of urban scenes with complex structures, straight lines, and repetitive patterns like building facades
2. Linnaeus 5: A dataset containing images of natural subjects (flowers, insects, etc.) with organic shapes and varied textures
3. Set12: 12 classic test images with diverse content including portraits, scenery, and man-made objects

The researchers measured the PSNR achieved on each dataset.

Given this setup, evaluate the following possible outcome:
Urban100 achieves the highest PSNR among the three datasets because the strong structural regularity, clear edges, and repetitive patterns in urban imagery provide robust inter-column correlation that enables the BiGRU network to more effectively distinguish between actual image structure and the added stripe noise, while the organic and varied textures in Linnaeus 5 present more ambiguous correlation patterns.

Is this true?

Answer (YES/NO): NO